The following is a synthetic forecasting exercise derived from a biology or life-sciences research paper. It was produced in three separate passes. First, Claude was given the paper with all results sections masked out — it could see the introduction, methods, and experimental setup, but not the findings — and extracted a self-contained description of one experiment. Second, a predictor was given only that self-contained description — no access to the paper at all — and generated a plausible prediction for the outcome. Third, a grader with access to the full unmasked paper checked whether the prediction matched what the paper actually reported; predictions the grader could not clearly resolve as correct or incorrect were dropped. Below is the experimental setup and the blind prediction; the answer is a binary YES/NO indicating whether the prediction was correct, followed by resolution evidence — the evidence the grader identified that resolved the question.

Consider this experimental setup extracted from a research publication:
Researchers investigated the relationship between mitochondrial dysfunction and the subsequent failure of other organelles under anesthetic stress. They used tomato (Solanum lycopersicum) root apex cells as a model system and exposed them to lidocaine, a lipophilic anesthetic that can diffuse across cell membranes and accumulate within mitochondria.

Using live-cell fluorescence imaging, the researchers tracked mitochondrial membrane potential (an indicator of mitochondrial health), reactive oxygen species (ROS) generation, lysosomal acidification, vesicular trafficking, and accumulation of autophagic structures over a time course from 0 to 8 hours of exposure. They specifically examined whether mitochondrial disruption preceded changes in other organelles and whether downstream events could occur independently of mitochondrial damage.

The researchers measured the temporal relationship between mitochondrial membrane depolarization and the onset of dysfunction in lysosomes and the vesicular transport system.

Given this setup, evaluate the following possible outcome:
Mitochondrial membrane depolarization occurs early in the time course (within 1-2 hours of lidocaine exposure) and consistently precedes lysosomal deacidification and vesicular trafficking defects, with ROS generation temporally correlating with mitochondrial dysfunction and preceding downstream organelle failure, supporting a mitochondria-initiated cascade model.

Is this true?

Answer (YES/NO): YES